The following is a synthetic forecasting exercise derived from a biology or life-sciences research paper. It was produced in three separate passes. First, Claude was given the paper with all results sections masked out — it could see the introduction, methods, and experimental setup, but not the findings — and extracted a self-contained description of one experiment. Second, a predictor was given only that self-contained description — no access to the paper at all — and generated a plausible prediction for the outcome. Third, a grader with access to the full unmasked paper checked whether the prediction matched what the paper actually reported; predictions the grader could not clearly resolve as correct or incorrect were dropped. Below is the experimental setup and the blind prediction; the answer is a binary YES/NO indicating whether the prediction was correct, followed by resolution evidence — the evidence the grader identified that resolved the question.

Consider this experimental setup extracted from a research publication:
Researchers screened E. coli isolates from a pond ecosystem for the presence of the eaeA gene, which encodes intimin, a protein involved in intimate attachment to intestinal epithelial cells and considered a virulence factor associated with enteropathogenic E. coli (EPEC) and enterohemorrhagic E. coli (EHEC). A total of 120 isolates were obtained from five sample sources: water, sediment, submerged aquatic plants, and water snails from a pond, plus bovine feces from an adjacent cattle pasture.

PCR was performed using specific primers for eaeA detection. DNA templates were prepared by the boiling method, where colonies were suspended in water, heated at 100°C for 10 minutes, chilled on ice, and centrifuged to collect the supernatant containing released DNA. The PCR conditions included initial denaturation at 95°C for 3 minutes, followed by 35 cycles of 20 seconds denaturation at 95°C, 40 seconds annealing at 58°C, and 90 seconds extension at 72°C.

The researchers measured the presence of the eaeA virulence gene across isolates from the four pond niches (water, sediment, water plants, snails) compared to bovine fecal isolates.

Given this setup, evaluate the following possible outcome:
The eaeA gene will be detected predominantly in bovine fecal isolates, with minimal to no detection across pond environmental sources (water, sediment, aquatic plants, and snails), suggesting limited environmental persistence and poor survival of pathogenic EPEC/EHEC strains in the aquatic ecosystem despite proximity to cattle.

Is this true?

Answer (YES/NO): NO